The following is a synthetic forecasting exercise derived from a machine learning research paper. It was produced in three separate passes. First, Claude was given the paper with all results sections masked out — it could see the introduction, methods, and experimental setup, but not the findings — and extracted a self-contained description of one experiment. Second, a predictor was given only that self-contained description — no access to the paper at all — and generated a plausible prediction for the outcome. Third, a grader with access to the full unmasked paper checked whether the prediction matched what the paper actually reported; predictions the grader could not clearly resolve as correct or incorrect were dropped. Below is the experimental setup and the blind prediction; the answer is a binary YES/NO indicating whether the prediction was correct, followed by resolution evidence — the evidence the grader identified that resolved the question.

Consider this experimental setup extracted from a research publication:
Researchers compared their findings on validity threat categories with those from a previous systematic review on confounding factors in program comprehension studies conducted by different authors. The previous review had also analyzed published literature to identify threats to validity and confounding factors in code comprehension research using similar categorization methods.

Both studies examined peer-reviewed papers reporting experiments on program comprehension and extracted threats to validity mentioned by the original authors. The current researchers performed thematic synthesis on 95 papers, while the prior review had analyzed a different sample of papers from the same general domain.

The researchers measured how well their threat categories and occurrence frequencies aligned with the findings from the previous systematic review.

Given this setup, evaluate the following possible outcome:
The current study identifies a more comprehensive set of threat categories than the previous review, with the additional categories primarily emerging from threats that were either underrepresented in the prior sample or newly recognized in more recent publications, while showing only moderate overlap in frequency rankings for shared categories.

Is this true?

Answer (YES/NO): NO